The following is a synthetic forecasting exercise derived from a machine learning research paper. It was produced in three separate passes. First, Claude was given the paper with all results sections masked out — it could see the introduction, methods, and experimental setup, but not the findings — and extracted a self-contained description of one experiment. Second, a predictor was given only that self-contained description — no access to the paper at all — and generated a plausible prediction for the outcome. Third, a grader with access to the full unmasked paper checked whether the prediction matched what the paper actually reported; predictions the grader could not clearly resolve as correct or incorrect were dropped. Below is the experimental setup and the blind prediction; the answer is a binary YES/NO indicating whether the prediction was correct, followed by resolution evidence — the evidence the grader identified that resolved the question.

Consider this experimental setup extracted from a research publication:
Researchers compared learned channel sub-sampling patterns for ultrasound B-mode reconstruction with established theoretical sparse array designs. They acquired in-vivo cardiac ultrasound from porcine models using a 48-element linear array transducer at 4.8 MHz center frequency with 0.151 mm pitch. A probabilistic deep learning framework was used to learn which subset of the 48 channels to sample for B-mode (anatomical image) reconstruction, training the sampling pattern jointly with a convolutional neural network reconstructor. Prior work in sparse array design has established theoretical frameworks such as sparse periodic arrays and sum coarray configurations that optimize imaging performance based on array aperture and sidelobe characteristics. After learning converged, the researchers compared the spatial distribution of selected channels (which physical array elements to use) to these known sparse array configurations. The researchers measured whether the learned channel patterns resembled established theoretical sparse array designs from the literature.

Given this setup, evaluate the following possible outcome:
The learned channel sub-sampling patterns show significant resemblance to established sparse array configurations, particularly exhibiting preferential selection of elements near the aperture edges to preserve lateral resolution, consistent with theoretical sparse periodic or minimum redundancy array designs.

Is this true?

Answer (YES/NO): NO